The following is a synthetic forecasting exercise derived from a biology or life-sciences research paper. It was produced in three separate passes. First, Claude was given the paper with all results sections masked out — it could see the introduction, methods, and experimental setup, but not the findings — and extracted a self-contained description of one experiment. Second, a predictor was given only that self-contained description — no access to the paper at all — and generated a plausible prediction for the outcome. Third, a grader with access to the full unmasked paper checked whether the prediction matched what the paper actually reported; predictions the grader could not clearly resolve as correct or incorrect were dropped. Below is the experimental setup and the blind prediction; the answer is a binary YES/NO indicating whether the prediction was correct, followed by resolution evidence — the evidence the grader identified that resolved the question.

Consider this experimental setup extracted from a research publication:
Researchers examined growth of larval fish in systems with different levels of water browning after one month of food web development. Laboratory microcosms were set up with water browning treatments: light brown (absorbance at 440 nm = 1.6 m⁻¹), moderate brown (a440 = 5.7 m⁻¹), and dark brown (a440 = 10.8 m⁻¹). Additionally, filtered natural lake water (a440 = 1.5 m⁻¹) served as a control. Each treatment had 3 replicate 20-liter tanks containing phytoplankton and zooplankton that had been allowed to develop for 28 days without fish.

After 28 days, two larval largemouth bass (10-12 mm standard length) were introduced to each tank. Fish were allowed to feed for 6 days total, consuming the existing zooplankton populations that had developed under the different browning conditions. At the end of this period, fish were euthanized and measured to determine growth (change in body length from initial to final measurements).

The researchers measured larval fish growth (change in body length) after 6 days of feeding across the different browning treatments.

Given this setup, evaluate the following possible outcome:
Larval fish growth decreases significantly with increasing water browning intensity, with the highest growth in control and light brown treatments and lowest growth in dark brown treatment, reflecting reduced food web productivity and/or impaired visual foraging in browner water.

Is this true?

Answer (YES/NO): NO